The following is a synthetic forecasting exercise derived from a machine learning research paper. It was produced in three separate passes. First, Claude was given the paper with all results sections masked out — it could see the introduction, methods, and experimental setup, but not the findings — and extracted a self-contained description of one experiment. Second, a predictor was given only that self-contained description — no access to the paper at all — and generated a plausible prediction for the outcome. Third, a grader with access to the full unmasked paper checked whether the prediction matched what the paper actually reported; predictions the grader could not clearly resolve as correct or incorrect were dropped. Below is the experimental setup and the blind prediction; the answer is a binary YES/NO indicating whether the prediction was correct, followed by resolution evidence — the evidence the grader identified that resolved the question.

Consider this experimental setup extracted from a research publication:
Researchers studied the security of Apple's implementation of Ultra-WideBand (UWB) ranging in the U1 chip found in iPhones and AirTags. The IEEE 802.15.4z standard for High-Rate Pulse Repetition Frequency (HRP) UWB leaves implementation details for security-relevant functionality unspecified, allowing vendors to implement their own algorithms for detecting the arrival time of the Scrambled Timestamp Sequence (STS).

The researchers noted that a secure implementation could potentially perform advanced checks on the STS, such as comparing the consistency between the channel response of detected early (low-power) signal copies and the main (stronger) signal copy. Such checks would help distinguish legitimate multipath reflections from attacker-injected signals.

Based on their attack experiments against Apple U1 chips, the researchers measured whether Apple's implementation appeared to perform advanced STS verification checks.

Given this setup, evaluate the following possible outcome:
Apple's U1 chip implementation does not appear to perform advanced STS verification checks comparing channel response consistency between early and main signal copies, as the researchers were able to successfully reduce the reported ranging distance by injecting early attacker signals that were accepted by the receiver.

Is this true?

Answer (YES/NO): YES